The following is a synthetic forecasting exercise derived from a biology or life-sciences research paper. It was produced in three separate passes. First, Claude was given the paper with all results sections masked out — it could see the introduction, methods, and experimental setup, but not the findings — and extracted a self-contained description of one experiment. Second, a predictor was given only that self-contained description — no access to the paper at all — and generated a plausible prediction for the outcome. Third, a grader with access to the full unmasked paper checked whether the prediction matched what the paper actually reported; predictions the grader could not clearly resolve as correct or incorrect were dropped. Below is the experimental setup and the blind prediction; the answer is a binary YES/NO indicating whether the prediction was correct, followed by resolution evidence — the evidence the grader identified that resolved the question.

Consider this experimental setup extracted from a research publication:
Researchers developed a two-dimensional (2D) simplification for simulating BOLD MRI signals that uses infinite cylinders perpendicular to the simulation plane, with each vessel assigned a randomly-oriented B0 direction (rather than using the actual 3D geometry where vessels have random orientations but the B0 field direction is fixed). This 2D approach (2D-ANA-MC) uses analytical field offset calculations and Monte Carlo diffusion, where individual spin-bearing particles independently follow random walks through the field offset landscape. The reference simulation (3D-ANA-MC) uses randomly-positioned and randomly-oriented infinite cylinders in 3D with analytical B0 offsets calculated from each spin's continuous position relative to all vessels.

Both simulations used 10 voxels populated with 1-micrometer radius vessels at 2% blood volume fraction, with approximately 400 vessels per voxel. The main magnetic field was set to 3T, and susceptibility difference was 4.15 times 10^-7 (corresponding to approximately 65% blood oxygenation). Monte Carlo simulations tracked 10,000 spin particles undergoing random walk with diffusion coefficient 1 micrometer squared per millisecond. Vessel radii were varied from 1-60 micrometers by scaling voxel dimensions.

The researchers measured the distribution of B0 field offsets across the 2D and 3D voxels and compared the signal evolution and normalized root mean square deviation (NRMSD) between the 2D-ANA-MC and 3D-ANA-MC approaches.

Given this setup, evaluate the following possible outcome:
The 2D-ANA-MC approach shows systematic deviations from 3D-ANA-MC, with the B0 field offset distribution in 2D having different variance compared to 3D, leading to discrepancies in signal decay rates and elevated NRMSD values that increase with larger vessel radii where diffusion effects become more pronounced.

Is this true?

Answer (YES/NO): NO